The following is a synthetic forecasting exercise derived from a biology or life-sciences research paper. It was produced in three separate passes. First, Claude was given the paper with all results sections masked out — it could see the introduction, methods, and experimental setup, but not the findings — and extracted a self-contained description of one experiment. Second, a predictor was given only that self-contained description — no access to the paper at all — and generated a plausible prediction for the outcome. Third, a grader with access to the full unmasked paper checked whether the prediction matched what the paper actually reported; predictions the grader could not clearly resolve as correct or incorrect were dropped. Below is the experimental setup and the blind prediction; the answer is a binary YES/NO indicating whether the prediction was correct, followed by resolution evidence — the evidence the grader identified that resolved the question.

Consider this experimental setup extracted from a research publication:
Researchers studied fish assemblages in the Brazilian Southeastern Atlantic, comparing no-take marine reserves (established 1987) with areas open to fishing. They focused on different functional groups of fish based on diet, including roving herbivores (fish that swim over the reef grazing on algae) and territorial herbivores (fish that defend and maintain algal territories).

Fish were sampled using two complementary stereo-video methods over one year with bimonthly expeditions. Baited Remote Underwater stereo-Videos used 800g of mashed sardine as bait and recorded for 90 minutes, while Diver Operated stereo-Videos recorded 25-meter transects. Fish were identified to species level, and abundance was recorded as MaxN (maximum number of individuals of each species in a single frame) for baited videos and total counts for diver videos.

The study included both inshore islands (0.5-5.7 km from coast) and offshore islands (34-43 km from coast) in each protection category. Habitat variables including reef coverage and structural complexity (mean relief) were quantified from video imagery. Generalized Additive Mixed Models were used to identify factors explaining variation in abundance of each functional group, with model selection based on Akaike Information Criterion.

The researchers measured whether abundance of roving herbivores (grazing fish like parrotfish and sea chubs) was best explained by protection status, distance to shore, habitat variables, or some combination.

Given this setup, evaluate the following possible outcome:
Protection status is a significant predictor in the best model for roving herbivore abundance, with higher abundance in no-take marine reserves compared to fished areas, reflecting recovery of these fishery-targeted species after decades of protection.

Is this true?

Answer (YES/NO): NO